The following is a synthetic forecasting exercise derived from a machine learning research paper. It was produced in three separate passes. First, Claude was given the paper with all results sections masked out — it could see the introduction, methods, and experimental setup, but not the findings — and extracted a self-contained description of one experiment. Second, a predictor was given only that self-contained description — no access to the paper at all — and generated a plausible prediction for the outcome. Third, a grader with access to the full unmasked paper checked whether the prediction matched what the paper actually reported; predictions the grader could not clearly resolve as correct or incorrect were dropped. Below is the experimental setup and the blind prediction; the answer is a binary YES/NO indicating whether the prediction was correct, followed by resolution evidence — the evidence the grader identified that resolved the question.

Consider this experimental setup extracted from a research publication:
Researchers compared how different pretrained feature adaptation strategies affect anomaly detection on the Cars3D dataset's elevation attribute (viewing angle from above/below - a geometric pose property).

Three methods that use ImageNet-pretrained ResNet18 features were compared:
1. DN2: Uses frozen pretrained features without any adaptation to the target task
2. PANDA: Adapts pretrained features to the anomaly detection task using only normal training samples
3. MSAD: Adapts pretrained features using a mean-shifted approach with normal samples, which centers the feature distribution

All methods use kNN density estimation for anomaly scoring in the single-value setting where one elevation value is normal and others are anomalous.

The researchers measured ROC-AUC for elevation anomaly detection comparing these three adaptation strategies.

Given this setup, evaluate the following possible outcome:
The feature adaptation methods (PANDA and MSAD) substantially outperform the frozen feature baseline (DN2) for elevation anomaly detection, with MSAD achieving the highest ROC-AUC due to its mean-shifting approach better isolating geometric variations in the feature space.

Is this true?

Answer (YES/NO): NO